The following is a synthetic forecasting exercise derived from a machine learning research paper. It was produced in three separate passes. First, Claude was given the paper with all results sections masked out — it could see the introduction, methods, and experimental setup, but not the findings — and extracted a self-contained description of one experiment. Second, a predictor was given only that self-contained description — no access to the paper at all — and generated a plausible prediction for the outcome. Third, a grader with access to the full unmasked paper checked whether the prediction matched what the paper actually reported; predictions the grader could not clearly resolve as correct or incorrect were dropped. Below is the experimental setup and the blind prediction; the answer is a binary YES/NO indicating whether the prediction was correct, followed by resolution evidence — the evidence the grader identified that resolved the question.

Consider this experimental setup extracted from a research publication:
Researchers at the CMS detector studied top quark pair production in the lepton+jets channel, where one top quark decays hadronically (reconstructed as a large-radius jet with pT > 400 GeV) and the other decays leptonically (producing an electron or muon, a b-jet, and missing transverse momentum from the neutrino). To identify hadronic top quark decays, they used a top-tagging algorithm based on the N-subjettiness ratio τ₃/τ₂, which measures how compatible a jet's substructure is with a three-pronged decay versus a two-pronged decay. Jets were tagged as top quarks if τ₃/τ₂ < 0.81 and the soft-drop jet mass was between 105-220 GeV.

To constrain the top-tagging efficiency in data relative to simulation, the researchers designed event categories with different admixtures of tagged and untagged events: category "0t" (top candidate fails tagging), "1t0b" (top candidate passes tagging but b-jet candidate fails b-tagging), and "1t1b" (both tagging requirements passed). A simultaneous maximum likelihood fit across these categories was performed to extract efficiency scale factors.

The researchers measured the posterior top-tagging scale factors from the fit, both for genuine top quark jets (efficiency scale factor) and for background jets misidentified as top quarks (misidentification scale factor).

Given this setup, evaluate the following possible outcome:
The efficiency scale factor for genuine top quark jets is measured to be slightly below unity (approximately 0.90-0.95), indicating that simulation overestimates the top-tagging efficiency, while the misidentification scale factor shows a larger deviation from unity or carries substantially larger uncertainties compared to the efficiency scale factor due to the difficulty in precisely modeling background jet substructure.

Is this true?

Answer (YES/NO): NO